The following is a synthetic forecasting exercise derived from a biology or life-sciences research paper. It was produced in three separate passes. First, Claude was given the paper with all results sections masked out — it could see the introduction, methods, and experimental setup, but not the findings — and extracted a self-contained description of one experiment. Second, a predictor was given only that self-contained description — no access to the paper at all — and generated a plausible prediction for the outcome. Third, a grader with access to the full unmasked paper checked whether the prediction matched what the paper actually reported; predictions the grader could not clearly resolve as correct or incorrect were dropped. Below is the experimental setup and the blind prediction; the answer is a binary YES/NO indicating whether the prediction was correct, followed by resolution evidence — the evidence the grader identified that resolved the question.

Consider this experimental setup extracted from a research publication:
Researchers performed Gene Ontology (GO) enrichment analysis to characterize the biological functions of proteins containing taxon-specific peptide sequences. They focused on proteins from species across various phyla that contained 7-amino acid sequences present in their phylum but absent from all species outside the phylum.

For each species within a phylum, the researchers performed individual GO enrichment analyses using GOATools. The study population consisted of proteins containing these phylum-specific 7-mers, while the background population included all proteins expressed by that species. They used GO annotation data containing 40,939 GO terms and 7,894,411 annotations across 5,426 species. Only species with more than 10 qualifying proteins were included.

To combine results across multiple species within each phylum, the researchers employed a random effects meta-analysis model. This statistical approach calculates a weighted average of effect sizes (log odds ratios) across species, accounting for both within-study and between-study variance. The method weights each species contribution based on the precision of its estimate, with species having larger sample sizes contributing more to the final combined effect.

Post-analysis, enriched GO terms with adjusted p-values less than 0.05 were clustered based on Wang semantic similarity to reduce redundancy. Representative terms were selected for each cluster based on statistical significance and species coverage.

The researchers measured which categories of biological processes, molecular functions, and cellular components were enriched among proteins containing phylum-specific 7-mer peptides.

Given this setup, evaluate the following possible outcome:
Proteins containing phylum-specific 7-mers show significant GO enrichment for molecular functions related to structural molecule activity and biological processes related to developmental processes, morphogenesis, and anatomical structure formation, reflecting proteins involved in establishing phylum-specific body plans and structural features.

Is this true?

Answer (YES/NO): NO